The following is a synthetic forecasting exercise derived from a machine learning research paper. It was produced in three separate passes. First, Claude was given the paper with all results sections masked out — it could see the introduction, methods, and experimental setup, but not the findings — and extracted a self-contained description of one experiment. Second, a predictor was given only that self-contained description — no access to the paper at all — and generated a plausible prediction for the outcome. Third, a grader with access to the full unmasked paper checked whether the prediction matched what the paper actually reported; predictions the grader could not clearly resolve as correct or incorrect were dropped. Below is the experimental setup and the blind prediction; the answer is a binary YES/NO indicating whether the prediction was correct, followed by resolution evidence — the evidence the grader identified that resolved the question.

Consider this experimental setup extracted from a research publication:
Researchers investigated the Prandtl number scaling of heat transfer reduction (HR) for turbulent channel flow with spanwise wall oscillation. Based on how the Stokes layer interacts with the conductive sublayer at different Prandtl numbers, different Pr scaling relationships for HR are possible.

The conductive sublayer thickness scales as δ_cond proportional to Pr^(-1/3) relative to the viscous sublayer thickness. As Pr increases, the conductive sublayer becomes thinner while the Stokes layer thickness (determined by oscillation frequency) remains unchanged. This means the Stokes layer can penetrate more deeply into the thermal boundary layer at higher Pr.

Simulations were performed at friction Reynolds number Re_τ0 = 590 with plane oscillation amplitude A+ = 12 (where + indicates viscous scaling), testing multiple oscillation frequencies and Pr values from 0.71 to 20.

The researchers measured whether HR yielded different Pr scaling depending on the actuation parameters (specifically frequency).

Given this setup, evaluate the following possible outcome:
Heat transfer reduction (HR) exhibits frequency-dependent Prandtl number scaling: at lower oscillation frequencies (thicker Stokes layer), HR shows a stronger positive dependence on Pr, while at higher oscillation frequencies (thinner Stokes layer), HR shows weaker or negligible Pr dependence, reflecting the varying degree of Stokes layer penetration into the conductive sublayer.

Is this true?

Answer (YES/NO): NO